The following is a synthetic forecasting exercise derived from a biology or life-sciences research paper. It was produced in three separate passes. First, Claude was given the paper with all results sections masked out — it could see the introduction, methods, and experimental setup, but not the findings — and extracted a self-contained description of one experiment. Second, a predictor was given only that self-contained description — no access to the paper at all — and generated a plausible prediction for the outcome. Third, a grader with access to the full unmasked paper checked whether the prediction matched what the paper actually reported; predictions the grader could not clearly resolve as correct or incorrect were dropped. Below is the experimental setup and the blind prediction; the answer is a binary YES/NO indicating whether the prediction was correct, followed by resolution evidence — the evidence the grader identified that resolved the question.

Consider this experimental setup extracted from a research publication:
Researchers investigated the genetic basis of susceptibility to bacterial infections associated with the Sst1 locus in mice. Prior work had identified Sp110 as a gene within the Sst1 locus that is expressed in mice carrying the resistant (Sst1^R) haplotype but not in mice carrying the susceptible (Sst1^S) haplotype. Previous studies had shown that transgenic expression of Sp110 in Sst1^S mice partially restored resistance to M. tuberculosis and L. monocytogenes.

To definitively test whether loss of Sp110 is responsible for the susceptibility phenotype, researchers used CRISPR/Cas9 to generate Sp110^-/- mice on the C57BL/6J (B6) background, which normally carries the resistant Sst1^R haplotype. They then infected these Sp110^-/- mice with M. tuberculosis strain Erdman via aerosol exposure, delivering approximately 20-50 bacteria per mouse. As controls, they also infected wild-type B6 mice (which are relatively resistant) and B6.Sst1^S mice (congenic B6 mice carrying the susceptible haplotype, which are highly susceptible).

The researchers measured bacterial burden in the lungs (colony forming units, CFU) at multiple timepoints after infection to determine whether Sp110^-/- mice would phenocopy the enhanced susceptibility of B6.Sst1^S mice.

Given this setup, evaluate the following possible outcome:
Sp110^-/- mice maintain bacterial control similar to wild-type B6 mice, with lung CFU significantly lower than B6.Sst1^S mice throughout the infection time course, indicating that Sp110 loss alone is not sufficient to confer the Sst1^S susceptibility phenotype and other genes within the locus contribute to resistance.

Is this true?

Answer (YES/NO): YES